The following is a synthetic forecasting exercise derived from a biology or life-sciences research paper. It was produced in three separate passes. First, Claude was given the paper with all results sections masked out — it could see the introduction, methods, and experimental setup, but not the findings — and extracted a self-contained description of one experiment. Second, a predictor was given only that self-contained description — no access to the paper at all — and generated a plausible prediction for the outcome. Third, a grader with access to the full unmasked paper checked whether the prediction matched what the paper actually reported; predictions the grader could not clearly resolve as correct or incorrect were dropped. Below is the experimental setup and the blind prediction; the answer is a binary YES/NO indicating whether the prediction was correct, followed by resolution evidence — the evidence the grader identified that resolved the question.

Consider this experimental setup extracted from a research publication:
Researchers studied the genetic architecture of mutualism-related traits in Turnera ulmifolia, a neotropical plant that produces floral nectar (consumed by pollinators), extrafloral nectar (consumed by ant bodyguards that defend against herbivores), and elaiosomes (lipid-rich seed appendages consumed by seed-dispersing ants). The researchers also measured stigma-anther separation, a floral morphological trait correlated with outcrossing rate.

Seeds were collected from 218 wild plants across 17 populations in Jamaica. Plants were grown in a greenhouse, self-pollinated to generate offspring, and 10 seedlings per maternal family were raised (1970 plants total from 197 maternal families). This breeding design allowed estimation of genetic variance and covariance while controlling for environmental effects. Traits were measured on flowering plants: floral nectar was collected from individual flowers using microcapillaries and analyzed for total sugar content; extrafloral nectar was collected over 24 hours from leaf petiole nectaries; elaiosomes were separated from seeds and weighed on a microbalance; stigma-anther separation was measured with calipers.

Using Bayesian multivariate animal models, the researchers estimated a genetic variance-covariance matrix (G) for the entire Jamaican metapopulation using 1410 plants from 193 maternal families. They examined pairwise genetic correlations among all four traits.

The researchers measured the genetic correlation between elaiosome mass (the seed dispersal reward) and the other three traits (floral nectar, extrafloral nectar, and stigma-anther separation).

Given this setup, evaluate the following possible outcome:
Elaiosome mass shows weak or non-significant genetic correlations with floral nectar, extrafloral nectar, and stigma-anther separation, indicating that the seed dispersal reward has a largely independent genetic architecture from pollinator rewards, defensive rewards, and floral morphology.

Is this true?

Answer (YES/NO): YES